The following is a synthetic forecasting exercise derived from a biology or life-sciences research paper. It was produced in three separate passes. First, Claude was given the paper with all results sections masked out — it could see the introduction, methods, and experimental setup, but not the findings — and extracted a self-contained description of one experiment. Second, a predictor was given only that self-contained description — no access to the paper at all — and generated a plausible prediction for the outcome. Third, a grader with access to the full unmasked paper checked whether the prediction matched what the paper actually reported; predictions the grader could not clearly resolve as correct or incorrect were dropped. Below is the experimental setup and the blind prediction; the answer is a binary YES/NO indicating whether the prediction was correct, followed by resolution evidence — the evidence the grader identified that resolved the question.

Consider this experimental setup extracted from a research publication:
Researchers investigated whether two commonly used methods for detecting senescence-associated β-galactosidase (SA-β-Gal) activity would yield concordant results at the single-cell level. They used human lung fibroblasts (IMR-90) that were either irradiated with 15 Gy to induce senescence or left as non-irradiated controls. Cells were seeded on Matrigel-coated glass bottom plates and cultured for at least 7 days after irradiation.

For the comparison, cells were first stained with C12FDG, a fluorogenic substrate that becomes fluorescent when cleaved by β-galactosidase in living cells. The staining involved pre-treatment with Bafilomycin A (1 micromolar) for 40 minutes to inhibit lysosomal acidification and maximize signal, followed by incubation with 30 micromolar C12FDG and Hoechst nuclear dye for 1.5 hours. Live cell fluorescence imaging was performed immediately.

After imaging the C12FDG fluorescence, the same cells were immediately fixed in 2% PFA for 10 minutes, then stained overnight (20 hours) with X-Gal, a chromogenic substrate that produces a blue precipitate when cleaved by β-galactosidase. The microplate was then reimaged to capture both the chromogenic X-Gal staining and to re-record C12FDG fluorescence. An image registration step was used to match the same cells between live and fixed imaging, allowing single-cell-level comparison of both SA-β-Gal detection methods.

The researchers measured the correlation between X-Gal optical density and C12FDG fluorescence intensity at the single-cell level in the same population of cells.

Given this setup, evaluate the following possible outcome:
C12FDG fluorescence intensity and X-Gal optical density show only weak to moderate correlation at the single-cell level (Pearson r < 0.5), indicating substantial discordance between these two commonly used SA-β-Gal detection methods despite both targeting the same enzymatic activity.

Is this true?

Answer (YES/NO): YES